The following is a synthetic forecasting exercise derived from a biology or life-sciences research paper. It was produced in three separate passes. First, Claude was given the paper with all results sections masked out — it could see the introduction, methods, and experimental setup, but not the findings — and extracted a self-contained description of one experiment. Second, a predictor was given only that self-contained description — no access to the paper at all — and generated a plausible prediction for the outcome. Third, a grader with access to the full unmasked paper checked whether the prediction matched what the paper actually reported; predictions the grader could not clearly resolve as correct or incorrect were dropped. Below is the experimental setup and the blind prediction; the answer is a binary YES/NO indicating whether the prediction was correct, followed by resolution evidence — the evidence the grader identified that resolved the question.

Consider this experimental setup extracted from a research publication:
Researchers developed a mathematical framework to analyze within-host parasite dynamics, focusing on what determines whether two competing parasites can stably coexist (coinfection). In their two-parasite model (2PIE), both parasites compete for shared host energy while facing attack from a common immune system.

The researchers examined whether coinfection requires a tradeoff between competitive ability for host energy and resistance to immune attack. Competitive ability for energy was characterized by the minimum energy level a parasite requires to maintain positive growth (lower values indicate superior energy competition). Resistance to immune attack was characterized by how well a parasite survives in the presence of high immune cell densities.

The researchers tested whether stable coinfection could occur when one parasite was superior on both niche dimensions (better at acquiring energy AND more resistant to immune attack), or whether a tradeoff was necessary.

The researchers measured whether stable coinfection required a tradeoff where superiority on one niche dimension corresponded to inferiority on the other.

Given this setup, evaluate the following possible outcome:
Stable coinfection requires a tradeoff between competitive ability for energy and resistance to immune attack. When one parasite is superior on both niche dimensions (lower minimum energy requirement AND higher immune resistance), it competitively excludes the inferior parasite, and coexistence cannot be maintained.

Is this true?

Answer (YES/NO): YES